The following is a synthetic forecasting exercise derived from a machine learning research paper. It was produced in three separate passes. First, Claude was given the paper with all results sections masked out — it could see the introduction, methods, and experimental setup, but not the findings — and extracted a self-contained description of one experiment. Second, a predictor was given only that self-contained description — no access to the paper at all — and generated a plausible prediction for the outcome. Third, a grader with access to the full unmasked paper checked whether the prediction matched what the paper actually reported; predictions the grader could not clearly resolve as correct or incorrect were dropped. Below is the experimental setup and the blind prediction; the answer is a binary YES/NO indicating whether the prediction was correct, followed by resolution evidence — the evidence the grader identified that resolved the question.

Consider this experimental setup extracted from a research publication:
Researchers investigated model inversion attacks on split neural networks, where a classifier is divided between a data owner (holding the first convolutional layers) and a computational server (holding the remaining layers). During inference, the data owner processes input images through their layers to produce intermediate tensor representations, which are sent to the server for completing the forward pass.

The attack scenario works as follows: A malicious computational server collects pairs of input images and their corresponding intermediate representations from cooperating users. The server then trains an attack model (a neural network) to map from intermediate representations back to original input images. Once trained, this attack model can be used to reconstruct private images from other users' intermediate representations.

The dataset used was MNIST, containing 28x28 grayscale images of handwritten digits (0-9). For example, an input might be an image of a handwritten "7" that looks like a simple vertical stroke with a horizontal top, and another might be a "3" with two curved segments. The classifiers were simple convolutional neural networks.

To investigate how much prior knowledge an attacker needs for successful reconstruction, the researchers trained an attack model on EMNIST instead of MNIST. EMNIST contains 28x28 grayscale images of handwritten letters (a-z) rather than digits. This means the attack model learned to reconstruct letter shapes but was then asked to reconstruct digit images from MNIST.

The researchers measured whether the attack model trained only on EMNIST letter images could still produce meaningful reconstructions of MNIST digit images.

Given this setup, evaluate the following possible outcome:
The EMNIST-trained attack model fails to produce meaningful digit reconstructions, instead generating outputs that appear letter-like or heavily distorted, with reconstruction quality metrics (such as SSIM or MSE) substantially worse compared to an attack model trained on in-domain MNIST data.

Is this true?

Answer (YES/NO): NO